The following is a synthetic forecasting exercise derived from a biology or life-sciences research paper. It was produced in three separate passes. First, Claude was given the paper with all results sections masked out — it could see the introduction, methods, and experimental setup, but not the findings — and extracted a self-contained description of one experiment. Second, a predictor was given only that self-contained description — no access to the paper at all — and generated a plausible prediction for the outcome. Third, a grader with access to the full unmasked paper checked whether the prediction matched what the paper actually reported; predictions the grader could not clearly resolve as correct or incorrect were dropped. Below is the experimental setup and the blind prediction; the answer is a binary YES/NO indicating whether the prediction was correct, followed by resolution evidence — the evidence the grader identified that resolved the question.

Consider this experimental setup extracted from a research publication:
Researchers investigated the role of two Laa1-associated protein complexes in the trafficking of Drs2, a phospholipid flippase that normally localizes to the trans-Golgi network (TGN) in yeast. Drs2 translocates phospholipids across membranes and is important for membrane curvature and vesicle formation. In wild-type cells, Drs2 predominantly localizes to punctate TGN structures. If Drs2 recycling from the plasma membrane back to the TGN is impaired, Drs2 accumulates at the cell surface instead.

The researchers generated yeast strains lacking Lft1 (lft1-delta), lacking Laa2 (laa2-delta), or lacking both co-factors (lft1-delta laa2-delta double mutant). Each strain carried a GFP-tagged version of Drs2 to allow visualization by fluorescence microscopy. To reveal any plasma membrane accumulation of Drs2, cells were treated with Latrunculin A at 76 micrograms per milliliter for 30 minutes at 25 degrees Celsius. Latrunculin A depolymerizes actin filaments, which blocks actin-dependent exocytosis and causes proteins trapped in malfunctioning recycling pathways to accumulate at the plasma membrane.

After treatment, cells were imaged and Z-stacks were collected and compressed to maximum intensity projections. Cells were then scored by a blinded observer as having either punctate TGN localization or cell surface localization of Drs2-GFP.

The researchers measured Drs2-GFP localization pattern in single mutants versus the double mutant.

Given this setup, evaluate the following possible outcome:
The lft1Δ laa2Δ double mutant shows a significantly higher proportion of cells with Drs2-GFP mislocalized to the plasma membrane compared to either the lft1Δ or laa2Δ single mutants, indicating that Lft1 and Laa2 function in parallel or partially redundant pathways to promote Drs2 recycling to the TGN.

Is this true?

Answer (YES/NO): YES